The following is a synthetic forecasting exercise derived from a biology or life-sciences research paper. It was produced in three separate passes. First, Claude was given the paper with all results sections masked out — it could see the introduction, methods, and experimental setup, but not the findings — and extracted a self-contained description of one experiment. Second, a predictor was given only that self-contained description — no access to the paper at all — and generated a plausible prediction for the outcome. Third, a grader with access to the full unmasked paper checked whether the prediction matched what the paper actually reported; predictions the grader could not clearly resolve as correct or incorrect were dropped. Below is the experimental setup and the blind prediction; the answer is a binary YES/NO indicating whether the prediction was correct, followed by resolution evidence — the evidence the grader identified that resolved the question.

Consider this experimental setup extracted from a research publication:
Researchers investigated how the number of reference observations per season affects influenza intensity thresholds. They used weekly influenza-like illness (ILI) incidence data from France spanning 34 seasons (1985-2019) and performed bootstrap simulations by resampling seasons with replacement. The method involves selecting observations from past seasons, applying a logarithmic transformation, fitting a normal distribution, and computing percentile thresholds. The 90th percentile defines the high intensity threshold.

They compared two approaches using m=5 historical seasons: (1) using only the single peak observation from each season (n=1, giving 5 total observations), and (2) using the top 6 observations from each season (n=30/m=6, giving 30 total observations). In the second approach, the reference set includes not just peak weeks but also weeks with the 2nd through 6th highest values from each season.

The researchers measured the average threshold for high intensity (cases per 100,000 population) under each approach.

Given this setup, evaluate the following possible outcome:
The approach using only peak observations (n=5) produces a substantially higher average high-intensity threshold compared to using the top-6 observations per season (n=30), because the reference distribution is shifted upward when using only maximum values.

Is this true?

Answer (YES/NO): YES